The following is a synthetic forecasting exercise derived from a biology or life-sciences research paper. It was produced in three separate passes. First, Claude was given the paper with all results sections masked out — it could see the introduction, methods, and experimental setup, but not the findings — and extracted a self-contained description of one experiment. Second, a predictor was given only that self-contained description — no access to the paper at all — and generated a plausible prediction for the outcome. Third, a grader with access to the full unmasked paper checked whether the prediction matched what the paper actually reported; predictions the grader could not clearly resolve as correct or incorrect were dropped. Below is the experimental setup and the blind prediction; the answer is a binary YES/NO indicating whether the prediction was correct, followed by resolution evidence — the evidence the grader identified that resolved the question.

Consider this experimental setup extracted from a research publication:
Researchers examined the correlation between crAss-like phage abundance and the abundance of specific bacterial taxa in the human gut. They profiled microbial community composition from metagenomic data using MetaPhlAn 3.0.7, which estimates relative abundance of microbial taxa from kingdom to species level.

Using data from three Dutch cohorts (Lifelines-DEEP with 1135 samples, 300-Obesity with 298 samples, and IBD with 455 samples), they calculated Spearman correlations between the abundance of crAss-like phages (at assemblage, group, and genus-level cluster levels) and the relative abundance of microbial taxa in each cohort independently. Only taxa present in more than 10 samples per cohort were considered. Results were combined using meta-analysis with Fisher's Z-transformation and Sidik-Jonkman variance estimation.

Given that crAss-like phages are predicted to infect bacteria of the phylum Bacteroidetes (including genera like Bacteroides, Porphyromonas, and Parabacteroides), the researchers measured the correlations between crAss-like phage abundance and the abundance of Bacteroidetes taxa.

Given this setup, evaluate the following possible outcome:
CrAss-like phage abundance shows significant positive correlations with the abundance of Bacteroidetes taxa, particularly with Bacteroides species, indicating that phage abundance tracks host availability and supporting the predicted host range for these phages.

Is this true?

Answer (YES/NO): NO